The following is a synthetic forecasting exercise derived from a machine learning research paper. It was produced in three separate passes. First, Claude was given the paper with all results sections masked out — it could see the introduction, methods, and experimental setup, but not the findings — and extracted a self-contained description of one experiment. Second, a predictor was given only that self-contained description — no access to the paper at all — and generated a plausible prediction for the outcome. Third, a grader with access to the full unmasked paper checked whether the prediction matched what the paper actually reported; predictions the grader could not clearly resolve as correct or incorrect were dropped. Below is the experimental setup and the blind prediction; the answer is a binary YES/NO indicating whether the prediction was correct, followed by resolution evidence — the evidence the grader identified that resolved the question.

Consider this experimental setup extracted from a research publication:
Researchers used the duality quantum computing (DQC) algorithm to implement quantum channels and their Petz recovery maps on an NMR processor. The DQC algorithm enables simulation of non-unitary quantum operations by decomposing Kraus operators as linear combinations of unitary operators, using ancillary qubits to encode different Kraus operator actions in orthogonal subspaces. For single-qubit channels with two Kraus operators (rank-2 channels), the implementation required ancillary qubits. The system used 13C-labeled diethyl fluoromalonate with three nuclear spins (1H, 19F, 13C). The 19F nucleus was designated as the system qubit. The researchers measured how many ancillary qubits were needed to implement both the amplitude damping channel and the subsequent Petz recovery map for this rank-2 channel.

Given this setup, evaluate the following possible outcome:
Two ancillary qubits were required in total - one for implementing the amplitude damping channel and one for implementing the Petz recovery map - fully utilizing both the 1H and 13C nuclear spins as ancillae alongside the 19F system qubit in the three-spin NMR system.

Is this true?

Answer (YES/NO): YES